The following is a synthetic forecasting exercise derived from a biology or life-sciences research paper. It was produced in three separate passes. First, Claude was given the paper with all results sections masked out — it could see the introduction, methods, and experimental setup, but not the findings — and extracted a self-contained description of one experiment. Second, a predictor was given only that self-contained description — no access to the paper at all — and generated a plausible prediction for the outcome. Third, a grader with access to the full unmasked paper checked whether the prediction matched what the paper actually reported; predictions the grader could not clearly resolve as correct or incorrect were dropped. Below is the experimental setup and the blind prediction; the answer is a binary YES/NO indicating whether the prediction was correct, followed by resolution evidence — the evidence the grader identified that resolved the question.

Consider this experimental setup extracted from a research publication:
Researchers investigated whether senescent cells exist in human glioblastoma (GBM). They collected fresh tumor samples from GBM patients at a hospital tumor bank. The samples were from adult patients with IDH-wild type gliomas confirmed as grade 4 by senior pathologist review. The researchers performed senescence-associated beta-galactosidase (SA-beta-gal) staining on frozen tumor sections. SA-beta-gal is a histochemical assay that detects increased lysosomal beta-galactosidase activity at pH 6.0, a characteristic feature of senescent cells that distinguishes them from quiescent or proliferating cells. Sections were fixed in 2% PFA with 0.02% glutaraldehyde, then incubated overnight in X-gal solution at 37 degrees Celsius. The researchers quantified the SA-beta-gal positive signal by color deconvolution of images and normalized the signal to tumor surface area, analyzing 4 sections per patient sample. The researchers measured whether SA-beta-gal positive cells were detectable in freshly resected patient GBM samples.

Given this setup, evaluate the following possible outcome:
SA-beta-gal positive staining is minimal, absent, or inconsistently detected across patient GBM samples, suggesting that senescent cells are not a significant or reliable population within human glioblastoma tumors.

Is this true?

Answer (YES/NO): NO